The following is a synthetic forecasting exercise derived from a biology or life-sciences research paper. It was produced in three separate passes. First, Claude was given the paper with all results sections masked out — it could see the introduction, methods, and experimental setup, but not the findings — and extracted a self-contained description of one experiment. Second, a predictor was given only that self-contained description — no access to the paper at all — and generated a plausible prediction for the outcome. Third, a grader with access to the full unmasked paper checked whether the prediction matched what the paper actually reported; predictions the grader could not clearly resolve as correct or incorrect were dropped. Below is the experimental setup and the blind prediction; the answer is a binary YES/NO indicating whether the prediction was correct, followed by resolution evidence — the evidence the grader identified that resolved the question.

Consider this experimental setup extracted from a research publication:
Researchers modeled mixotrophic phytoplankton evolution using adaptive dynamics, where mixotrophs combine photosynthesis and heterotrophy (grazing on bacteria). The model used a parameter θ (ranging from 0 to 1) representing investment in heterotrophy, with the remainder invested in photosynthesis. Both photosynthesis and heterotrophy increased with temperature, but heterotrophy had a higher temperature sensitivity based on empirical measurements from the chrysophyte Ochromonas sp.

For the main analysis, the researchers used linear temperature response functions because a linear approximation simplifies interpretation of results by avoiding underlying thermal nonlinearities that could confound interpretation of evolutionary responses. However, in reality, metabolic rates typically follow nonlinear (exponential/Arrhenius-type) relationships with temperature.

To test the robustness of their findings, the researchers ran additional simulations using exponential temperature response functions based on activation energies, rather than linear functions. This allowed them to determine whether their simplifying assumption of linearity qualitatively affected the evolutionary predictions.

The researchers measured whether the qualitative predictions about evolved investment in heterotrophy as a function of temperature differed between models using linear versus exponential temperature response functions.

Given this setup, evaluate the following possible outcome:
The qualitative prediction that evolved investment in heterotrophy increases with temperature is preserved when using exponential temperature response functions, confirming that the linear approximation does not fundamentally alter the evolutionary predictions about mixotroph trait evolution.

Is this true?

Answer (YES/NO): YES